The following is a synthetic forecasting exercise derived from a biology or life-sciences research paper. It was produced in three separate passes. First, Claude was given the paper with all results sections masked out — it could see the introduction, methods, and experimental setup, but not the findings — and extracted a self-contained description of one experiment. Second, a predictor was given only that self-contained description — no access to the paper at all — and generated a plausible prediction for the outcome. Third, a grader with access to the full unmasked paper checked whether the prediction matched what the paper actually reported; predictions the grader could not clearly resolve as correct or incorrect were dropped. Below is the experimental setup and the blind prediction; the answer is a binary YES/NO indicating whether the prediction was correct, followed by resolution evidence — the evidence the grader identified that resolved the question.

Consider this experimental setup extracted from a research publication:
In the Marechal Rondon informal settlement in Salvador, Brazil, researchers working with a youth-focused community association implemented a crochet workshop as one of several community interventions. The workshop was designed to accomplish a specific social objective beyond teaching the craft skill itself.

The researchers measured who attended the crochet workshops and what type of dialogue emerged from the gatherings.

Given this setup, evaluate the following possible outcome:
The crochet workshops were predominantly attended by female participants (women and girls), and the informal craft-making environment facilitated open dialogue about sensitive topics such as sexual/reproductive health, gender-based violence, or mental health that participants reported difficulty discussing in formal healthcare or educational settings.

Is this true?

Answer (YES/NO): NO